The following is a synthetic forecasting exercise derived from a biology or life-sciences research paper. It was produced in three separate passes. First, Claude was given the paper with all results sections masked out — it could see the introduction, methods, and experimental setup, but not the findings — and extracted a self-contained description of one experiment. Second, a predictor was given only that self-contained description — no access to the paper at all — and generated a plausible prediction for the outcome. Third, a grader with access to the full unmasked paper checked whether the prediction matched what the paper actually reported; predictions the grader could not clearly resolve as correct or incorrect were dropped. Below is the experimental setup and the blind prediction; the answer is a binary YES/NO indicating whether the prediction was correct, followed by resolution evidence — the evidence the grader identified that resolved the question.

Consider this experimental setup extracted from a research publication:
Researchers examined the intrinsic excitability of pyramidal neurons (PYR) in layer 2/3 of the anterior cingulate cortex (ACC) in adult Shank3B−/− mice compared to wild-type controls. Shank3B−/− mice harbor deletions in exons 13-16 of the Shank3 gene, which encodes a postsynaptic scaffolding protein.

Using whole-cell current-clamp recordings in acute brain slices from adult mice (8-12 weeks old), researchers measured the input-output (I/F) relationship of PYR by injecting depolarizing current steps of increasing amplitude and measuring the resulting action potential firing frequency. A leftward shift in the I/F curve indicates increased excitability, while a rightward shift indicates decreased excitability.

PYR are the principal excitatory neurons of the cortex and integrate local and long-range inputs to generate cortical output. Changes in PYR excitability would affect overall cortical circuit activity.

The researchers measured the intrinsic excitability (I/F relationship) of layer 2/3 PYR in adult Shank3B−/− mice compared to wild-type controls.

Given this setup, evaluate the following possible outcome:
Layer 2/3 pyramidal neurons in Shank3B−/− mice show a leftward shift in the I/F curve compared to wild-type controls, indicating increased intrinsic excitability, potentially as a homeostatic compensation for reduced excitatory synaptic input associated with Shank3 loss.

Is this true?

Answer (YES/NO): NO